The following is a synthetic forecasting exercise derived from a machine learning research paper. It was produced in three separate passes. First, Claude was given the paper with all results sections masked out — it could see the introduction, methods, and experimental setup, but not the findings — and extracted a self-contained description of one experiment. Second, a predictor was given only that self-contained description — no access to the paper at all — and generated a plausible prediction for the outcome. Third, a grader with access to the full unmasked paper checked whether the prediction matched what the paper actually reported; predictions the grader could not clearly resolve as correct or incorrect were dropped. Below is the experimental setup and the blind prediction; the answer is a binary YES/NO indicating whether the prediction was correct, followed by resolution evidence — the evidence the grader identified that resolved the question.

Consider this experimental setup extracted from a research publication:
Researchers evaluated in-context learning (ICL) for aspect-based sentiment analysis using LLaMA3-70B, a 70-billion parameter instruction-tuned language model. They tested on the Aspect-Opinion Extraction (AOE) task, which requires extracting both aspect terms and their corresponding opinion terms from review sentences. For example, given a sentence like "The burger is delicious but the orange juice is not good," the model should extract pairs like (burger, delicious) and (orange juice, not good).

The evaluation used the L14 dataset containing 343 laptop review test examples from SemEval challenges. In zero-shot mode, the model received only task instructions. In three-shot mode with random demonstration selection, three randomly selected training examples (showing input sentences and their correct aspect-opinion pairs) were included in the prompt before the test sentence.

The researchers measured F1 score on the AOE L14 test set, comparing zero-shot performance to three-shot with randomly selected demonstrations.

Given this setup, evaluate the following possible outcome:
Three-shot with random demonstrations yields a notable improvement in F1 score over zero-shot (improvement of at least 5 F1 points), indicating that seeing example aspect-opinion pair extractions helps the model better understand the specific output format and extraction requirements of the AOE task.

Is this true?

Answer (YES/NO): NO